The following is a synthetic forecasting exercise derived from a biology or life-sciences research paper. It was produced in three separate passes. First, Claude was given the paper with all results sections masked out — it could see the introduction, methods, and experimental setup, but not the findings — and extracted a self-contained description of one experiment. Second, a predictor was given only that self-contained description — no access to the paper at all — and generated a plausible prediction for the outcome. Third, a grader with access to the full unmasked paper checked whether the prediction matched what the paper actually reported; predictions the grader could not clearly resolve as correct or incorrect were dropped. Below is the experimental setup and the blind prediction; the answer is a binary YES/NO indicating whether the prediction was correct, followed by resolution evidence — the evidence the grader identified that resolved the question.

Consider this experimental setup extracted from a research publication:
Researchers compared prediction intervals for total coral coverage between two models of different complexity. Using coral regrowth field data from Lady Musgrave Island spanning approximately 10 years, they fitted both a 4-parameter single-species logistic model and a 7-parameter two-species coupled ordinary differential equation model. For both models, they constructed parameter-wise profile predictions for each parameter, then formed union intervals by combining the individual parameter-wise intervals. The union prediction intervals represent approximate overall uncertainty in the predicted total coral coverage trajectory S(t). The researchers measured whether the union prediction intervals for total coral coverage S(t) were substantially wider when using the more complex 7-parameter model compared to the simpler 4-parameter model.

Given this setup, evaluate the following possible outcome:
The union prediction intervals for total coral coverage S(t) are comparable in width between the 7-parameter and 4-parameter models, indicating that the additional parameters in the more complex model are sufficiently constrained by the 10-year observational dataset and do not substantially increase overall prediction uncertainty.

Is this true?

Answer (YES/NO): YES